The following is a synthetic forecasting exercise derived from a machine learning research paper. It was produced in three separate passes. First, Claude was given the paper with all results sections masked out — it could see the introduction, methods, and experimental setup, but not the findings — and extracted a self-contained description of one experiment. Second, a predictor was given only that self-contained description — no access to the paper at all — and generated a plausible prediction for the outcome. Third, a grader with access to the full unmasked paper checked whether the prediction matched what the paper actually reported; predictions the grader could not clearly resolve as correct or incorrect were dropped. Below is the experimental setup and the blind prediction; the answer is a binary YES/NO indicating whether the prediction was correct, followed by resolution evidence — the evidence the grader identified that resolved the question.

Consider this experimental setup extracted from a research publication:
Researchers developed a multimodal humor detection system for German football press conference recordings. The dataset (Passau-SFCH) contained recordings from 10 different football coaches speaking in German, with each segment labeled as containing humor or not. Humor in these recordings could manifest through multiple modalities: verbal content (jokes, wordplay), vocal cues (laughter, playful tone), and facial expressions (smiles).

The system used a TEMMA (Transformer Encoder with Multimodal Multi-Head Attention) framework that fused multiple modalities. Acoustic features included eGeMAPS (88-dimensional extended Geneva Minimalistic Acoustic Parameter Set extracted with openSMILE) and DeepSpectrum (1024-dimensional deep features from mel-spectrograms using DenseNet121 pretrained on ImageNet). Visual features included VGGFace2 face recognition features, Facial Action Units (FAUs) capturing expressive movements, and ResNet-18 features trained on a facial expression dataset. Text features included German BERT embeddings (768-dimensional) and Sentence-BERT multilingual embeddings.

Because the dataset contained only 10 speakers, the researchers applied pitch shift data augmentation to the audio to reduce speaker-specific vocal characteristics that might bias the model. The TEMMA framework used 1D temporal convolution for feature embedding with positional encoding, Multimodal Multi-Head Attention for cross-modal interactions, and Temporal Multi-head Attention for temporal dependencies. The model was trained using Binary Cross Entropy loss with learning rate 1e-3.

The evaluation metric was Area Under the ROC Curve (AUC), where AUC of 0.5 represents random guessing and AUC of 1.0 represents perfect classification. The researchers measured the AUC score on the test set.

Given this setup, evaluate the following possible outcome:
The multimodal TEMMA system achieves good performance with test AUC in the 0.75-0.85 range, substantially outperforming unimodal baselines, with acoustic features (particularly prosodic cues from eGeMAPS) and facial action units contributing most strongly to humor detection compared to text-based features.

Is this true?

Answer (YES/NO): NO